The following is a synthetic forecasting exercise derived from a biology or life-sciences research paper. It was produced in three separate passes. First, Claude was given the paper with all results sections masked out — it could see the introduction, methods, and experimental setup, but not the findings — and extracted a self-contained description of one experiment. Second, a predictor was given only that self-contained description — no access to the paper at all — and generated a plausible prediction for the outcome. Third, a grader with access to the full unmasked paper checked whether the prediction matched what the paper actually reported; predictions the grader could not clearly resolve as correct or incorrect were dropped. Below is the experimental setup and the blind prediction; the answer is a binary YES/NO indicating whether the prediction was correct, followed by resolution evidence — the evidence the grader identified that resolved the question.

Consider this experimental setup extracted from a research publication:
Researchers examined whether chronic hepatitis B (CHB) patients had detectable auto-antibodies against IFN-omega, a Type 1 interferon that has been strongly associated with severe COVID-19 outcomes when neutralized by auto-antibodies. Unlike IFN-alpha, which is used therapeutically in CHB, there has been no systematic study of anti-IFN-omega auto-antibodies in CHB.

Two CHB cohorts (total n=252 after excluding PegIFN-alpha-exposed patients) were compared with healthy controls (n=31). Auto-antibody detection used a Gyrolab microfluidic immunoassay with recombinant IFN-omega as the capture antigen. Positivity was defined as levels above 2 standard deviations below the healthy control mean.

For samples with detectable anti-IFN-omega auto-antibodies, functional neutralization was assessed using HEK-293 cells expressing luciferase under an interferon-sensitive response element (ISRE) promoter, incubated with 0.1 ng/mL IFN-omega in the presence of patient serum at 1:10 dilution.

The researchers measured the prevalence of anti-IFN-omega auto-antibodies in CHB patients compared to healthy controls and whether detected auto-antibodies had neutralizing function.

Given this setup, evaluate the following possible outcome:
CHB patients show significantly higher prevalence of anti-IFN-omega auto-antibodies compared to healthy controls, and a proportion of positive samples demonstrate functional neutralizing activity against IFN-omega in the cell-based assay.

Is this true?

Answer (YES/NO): YES